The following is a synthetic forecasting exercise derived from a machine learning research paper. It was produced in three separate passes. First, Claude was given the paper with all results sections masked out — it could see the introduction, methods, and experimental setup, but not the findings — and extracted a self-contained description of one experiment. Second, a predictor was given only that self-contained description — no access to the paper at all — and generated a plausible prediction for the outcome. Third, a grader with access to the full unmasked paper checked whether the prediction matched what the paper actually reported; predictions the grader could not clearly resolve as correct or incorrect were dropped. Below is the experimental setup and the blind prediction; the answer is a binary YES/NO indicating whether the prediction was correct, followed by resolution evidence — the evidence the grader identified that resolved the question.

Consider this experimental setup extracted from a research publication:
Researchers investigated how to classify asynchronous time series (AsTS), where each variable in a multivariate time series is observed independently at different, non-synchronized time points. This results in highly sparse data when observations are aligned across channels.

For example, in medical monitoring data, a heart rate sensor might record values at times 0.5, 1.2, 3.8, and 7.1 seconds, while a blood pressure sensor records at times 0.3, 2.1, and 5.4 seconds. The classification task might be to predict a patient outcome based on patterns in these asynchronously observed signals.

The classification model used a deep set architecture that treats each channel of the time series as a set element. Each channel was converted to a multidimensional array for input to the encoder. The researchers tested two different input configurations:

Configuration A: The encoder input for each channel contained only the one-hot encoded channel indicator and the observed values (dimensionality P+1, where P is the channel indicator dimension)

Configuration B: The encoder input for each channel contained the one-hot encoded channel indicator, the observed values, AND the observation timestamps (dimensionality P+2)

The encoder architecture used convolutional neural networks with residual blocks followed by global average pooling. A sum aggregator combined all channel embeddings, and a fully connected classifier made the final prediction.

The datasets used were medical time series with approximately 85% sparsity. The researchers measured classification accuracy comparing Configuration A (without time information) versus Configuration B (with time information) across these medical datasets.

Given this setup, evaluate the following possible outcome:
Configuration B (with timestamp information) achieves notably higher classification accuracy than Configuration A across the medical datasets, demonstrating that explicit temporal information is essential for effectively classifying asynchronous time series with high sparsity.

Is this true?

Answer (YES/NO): NO